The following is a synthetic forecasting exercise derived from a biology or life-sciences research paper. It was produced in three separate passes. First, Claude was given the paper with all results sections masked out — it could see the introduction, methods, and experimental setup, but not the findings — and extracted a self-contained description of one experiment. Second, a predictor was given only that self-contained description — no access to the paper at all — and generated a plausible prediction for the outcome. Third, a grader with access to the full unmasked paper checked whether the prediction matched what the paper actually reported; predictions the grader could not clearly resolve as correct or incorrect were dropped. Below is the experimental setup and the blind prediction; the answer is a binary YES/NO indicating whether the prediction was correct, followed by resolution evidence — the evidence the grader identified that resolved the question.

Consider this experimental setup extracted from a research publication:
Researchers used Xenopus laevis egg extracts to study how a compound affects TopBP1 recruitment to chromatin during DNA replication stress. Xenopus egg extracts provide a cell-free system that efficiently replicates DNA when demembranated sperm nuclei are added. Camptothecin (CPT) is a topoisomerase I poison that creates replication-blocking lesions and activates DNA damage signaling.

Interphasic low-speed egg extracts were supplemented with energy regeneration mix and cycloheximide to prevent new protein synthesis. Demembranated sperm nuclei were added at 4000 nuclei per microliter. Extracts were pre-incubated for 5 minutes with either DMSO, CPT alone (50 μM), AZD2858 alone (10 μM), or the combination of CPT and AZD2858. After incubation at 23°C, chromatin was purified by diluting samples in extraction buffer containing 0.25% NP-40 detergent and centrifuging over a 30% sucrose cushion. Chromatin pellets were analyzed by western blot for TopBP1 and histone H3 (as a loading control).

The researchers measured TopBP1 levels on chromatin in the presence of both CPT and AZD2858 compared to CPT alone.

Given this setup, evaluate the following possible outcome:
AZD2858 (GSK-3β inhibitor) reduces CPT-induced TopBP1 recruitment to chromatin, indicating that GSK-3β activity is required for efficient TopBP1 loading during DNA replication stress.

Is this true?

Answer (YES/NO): NO